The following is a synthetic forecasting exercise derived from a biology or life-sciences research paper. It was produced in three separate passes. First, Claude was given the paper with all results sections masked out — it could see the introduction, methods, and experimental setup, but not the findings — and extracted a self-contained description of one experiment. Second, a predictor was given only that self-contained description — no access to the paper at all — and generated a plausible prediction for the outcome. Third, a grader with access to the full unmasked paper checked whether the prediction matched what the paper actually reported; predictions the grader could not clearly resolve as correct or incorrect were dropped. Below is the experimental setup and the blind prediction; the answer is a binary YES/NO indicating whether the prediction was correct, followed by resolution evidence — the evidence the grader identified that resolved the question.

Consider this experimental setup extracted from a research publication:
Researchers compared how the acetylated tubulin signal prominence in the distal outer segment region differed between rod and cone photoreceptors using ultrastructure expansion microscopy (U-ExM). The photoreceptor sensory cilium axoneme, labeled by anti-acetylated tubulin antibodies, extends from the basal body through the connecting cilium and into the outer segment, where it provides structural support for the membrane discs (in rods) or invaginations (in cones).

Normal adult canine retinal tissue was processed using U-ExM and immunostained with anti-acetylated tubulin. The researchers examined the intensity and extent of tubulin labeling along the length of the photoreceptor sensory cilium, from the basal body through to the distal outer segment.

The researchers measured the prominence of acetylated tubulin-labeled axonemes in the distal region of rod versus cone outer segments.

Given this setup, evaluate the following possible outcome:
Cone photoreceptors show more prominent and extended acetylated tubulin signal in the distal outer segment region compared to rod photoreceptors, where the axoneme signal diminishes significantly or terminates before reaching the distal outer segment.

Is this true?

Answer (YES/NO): YES